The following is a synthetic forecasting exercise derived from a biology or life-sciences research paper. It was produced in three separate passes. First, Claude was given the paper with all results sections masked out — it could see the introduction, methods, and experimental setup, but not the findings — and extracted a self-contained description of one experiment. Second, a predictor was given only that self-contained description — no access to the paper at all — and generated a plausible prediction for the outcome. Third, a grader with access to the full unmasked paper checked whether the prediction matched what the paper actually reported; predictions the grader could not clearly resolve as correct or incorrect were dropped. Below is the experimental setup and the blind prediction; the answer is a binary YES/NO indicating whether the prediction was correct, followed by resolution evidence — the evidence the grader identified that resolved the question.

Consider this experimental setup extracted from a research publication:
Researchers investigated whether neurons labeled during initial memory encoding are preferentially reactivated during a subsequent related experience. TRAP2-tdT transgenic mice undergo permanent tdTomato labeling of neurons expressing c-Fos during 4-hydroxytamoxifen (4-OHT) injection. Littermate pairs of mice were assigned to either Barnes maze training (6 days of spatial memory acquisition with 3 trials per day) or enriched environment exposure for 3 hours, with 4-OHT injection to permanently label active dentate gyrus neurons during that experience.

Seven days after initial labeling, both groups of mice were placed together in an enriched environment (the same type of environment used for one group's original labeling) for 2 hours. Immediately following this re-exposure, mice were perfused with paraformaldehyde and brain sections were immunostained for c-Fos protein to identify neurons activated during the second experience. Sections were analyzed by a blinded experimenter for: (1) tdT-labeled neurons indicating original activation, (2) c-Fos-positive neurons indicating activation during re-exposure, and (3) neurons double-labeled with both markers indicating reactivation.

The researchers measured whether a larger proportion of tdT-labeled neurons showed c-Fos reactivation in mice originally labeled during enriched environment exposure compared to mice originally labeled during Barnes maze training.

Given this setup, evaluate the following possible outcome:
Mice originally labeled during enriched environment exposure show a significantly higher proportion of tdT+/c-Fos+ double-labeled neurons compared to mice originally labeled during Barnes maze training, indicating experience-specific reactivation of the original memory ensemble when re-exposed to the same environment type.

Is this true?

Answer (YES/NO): YES